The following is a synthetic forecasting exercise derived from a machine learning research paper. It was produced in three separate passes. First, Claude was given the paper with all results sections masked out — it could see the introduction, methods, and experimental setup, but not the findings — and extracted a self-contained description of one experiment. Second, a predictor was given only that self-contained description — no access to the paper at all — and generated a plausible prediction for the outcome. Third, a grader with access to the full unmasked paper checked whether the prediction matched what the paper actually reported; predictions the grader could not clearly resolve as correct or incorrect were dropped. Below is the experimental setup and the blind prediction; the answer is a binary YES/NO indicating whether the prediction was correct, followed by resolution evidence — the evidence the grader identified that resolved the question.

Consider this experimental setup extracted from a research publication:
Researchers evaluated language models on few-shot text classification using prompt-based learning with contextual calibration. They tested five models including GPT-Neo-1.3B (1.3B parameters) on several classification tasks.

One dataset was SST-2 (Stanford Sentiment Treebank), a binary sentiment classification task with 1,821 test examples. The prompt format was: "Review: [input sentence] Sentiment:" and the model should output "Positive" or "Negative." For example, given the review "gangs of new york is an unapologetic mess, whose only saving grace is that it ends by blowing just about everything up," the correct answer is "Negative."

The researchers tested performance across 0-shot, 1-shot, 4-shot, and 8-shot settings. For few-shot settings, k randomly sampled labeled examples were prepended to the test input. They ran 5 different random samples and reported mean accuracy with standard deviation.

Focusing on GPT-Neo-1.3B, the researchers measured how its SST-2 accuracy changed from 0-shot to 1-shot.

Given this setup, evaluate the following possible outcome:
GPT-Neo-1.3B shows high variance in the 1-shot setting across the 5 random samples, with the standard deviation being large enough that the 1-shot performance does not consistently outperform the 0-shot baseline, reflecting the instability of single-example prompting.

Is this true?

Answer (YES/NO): NO